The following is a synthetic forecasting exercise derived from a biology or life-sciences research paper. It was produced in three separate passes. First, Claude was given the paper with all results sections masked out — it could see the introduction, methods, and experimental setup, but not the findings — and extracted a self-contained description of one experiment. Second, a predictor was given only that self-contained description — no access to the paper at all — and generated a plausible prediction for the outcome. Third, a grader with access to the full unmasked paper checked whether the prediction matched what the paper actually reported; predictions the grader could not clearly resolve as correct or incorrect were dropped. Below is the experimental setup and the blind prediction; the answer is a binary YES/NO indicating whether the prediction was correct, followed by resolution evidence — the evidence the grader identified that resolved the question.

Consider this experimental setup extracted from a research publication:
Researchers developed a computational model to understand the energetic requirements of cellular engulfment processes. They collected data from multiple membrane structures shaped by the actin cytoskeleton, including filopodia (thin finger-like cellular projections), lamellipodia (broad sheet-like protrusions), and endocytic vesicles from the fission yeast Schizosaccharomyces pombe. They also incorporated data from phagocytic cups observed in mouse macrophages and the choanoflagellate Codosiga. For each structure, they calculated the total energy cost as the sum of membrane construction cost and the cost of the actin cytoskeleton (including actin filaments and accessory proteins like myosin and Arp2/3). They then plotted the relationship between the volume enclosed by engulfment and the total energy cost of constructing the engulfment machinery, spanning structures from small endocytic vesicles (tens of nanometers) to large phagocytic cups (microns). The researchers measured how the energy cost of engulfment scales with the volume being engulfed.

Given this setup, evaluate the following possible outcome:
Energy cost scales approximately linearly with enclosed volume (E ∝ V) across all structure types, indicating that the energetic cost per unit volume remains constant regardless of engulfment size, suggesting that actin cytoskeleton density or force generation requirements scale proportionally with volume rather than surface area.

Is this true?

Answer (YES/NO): NO